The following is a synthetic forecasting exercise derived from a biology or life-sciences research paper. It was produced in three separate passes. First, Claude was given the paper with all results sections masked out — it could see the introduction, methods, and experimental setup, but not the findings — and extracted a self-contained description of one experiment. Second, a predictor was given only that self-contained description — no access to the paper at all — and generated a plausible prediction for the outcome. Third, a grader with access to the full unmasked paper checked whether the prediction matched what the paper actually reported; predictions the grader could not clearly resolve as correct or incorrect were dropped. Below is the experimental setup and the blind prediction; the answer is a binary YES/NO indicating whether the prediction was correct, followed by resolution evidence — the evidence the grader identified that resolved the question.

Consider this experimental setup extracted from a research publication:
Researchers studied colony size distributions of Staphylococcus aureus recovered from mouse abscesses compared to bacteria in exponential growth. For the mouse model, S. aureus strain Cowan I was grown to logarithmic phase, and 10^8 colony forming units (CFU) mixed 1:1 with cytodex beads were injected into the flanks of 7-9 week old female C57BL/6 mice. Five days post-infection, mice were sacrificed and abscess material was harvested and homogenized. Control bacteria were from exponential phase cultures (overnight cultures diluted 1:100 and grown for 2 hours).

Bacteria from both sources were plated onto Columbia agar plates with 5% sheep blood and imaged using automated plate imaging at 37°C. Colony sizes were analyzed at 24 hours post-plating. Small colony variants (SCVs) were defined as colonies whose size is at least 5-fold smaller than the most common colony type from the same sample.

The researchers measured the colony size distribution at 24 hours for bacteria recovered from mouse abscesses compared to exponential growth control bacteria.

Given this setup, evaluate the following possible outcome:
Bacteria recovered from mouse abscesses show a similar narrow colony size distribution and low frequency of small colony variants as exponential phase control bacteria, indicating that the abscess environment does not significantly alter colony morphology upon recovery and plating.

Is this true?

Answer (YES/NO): NO